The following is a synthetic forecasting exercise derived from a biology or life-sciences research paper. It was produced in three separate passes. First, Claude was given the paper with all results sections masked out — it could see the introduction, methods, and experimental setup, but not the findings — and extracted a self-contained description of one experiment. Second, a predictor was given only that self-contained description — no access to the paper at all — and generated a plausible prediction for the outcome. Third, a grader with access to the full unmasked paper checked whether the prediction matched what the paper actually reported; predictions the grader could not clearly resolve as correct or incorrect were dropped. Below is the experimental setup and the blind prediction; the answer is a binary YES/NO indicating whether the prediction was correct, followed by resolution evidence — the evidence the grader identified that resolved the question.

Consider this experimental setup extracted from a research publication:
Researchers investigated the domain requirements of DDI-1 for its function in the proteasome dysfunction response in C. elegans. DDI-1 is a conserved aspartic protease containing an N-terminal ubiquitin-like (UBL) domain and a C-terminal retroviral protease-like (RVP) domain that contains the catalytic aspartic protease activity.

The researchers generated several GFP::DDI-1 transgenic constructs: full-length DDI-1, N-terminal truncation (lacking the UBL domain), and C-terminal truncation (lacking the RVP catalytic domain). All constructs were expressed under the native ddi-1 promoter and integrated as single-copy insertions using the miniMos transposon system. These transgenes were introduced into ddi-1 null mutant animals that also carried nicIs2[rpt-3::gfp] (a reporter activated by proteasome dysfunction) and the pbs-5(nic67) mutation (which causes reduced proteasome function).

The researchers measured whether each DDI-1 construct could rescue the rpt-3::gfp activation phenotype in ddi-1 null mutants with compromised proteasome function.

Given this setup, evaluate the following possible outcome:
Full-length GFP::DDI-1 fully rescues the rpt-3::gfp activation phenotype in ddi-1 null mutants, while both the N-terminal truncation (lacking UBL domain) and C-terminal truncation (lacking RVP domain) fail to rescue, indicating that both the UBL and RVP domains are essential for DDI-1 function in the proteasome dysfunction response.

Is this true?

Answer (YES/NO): NO